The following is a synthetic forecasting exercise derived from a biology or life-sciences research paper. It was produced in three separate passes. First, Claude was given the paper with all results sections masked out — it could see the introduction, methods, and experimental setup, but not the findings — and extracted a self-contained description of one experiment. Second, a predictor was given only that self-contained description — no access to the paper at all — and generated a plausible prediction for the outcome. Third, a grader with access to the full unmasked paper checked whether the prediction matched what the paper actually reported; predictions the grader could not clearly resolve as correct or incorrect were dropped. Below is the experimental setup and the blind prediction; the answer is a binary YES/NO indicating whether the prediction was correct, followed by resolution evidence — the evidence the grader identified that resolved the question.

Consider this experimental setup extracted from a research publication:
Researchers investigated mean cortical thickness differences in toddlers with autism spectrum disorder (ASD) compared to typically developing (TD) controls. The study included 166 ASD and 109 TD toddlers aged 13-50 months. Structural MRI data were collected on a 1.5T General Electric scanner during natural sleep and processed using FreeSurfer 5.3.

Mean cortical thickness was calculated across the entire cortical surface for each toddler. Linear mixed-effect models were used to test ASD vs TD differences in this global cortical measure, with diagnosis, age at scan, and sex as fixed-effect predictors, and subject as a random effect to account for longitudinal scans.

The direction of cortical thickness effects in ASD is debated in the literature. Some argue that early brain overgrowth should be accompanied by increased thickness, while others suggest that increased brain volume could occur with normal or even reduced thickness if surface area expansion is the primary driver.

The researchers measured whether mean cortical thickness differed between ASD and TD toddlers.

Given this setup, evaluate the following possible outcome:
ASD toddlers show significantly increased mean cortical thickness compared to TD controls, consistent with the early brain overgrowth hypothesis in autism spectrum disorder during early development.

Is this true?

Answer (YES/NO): NO